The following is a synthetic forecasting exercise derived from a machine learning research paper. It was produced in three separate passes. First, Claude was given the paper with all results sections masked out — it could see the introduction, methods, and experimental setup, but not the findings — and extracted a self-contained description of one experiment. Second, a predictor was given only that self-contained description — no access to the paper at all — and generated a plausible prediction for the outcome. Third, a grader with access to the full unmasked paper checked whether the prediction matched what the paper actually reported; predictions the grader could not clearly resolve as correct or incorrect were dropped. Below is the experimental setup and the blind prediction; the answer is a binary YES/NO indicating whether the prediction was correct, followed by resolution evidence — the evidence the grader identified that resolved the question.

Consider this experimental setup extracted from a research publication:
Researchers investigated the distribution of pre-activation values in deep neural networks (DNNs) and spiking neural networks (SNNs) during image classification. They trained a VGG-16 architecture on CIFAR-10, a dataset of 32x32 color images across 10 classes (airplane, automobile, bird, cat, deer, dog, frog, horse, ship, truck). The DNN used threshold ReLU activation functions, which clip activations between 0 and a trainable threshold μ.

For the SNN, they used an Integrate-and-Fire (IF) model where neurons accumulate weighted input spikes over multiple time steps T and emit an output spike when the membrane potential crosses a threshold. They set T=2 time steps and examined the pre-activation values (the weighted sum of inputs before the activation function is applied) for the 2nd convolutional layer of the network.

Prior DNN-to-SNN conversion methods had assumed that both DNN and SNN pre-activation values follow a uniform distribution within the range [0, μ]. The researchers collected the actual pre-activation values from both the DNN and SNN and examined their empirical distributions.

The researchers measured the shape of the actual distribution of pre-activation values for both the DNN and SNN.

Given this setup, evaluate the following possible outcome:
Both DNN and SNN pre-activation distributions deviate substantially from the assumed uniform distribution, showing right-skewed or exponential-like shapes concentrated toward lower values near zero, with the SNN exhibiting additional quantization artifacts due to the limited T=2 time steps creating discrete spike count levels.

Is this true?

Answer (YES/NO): YES